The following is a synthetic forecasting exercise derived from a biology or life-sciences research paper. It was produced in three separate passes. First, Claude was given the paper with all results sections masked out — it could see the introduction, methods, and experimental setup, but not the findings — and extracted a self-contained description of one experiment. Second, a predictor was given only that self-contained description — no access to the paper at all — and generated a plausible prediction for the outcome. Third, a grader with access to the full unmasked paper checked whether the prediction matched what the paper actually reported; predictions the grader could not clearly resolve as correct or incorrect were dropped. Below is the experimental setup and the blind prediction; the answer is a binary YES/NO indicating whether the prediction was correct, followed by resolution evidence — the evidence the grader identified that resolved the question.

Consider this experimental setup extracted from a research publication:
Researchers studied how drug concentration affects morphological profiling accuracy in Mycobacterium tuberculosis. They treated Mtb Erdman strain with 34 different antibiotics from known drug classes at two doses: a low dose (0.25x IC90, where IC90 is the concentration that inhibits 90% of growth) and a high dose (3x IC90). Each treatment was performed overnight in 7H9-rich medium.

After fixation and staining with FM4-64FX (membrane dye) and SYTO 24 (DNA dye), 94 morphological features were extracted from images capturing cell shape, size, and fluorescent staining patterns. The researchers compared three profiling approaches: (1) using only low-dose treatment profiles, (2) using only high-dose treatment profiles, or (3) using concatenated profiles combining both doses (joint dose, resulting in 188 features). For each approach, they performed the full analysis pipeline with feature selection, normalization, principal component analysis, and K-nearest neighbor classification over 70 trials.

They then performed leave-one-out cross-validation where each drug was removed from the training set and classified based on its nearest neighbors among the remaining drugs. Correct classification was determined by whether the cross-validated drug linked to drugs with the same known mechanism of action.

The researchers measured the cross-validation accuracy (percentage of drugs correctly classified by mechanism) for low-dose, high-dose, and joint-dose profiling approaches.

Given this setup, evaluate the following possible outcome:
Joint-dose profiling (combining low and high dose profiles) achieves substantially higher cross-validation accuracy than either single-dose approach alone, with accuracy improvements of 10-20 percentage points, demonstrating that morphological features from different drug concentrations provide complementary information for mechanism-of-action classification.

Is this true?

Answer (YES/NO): NO